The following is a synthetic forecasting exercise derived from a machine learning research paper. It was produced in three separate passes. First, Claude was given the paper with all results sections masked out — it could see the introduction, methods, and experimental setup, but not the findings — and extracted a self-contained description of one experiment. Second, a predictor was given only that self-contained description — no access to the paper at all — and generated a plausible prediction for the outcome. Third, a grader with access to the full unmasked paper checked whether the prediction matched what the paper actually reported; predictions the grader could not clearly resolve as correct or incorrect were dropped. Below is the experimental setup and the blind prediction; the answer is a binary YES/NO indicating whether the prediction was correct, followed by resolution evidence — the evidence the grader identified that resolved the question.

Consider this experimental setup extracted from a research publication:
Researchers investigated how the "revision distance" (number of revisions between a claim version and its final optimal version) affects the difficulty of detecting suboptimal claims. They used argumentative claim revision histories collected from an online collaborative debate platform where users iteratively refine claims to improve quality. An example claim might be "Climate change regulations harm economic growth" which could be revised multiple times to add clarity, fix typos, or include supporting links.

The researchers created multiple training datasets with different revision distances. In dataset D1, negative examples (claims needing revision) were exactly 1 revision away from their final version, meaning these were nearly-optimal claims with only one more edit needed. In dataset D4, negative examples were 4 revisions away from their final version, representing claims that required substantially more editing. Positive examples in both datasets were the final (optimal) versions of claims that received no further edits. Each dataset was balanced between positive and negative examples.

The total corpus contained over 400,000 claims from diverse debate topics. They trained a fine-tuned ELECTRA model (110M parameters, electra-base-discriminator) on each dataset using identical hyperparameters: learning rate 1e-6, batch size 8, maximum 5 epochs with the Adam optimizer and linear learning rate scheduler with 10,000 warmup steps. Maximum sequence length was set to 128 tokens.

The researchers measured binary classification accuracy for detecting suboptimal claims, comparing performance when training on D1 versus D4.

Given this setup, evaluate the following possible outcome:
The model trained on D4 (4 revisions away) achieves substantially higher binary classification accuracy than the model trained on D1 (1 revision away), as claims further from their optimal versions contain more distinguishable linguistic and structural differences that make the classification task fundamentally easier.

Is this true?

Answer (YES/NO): YES